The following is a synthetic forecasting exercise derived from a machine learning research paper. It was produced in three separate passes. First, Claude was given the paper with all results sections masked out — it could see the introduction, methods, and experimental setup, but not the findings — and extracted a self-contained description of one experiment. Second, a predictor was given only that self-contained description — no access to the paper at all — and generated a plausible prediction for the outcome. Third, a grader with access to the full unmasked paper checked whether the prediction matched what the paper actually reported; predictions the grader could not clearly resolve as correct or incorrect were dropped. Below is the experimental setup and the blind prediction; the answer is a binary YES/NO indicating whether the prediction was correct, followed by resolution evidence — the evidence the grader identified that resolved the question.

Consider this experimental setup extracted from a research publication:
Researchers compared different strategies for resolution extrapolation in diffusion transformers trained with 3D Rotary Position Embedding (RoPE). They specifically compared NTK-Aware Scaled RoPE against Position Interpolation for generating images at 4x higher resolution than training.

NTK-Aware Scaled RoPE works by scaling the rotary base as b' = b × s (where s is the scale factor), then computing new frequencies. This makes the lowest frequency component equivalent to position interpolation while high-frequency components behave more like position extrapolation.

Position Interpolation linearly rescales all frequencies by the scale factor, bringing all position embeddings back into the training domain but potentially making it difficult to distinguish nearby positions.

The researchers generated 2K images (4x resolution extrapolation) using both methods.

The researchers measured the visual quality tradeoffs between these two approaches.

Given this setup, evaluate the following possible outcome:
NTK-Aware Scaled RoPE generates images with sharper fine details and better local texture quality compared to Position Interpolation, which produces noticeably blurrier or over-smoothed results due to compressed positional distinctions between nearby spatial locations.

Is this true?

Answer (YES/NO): YES